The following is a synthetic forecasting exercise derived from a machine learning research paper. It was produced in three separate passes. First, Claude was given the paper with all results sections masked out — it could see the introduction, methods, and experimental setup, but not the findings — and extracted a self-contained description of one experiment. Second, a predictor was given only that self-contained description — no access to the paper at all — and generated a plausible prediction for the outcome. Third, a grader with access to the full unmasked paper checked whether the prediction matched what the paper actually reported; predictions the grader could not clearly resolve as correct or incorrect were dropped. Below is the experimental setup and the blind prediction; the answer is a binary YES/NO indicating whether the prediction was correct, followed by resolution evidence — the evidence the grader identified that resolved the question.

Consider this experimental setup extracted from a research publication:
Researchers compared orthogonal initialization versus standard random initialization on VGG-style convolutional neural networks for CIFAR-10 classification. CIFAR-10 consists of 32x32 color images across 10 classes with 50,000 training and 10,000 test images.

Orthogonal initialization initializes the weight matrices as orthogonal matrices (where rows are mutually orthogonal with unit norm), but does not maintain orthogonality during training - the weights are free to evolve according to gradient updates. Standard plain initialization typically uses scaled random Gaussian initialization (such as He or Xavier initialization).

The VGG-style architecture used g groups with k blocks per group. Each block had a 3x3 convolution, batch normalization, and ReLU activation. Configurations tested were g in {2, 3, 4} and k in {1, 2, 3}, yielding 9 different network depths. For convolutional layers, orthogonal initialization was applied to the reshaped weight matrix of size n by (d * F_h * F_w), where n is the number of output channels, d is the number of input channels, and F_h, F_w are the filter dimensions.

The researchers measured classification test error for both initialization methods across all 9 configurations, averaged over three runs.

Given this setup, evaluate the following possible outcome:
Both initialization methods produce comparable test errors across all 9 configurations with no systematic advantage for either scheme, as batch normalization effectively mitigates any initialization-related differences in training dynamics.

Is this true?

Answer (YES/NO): NO